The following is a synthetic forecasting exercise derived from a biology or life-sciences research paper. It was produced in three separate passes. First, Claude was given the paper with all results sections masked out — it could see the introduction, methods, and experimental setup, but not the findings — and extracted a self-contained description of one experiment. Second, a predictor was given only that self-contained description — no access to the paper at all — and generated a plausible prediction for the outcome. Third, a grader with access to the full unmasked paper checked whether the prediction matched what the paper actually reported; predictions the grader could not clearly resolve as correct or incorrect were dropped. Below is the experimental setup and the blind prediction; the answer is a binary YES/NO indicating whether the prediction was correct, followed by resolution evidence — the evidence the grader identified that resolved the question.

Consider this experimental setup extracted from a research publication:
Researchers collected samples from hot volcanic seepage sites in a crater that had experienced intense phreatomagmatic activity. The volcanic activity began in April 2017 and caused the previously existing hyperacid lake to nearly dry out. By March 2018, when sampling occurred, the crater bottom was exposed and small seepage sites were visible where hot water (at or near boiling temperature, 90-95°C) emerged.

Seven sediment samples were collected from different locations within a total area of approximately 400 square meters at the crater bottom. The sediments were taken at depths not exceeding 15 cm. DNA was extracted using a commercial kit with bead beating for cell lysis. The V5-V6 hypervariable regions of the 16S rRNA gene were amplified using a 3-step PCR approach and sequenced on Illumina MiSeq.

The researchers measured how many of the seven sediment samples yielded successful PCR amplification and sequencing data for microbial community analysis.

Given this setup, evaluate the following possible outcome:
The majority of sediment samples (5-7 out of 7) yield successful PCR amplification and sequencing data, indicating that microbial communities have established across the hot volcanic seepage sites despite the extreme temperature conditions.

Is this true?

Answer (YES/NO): NO